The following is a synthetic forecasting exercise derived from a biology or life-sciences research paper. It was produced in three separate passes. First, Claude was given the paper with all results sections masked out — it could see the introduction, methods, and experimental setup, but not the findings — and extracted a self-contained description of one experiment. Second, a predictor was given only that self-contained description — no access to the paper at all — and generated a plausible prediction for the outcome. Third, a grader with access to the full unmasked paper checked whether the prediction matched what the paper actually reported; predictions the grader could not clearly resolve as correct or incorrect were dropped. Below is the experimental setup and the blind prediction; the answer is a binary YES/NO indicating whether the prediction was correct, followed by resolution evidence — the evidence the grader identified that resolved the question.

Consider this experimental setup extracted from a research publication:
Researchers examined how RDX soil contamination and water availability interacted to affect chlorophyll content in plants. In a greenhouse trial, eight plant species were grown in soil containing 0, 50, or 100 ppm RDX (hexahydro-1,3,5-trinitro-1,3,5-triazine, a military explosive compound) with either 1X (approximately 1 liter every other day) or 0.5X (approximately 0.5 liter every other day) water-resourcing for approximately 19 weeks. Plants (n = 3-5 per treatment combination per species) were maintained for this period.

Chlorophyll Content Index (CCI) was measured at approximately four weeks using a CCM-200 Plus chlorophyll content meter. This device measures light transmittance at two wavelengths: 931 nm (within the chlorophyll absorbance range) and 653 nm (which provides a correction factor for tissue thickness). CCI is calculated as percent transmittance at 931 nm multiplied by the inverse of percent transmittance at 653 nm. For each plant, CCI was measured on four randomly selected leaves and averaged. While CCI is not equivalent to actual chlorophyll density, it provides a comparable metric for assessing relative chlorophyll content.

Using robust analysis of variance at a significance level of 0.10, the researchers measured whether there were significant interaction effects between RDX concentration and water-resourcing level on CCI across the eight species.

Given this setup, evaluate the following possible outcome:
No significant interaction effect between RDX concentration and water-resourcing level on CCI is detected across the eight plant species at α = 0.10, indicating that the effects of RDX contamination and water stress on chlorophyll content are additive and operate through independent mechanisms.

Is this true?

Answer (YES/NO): YES